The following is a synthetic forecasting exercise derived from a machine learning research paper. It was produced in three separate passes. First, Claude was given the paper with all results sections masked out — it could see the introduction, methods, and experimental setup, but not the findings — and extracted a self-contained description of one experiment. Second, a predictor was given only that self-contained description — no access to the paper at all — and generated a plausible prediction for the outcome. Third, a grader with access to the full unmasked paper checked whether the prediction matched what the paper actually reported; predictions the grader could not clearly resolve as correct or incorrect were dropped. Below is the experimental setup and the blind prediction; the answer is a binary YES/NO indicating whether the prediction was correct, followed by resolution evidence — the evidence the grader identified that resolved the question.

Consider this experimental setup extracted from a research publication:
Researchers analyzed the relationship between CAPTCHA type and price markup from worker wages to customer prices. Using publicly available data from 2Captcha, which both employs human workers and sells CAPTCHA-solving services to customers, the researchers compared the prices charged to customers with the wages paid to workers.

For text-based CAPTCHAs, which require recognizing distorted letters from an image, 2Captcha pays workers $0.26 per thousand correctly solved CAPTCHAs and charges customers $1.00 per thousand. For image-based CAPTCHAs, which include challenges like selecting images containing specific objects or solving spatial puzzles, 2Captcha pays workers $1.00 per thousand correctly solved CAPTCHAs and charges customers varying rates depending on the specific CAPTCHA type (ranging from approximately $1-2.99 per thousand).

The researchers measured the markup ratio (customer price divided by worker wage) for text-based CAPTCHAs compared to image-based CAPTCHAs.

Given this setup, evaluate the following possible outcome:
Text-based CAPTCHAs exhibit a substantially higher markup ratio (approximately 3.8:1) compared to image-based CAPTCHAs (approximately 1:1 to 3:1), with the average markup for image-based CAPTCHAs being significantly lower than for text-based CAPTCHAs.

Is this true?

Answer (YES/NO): YES